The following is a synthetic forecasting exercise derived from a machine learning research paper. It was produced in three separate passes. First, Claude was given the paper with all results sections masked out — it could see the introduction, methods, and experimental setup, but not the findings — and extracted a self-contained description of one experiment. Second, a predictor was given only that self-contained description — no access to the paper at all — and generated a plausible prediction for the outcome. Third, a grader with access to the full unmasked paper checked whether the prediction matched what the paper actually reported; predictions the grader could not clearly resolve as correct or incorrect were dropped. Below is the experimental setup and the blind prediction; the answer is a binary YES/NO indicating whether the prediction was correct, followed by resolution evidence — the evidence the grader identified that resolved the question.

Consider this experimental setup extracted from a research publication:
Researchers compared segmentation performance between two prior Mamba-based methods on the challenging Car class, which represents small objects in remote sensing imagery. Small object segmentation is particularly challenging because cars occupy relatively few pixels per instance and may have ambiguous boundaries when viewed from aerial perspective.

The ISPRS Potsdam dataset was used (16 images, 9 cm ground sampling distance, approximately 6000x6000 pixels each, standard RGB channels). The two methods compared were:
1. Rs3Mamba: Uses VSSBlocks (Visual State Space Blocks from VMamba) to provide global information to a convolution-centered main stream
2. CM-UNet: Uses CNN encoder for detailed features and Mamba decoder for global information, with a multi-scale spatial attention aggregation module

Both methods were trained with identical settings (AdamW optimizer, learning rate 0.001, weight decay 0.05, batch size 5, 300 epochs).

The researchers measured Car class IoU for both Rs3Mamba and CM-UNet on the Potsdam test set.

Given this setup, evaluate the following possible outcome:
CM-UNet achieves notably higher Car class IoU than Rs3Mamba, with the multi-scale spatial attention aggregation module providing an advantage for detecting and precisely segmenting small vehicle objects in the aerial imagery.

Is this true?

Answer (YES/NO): NO